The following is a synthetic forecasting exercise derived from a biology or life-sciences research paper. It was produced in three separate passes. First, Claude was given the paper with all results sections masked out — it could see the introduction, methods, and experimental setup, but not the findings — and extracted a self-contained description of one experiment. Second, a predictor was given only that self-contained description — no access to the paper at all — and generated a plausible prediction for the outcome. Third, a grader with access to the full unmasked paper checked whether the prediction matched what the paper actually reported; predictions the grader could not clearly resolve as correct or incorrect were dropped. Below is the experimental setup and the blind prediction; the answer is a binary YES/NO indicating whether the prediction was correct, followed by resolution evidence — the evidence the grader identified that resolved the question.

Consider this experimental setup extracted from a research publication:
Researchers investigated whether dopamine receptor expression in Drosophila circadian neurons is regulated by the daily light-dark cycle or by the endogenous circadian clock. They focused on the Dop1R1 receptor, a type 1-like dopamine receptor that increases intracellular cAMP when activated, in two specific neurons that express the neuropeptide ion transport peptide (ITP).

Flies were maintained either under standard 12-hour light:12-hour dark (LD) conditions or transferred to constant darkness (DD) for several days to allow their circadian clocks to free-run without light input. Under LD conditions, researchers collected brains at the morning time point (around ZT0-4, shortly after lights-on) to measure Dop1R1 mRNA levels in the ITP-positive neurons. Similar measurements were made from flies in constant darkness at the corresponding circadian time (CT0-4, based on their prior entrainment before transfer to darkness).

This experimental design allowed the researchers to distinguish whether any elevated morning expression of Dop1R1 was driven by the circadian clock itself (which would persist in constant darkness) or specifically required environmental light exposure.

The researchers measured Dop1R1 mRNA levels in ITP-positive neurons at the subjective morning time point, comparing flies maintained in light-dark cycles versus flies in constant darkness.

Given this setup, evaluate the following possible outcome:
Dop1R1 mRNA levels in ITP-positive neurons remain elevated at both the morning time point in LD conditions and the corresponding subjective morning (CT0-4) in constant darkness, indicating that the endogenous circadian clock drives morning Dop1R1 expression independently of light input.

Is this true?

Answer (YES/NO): NO